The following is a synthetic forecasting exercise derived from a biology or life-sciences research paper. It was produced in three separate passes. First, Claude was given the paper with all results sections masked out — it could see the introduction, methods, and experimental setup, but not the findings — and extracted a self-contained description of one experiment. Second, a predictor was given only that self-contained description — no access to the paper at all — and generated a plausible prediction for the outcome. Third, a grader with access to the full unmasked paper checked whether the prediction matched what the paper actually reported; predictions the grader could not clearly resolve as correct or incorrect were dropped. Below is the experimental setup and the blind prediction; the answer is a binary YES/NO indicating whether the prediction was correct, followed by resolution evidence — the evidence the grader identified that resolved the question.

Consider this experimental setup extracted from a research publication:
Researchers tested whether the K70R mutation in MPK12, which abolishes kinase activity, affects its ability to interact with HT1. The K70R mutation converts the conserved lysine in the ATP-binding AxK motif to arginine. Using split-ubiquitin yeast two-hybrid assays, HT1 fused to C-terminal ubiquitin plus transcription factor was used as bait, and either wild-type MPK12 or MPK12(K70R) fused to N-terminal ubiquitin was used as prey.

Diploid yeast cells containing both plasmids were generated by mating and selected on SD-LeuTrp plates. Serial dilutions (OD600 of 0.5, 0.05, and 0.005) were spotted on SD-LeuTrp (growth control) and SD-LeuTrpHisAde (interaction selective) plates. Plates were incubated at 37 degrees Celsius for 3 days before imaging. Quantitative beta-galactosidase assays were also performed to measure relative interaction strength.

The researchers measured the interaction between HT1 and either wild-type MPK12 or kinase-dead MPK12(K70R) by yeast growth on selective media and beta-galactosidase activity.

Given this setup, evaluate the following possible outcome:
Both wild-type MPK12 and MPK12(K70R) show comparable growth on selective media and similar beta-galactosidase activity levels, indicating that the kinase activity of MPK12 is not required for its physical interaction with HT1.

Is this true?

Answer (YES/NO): YES